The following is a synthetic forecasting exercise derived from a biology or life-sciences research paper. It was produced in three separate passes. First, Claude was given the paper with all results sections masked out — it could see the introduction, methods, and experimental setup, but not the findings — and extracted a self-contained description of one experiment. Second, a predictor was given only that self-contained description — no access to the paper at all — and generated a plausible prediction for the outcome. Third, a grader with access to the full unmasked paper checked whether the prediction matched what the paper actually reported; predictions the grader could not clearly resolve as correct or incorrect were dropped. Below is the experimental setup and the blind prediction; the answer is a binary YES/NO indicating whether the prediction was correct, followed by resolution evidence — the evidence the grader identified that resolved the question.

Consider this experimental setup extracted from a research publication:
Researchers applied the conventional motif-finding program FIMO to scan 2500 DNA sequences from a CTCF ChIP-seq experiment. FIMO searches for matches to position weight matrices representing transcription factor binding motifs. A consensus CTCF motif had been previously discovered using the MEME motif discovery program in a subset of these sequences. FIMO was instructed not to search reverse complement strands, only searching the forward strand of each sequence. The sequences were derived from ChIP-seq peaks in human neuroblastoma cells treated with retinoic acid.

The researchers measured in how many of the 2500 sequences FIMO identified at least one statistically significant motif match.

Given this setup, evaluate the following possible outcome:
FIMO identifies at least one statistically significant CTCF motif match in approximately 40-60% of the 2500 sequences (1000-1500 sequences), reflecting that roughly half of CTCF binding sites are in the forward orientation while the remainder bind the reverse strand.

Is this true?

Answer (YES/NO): NO